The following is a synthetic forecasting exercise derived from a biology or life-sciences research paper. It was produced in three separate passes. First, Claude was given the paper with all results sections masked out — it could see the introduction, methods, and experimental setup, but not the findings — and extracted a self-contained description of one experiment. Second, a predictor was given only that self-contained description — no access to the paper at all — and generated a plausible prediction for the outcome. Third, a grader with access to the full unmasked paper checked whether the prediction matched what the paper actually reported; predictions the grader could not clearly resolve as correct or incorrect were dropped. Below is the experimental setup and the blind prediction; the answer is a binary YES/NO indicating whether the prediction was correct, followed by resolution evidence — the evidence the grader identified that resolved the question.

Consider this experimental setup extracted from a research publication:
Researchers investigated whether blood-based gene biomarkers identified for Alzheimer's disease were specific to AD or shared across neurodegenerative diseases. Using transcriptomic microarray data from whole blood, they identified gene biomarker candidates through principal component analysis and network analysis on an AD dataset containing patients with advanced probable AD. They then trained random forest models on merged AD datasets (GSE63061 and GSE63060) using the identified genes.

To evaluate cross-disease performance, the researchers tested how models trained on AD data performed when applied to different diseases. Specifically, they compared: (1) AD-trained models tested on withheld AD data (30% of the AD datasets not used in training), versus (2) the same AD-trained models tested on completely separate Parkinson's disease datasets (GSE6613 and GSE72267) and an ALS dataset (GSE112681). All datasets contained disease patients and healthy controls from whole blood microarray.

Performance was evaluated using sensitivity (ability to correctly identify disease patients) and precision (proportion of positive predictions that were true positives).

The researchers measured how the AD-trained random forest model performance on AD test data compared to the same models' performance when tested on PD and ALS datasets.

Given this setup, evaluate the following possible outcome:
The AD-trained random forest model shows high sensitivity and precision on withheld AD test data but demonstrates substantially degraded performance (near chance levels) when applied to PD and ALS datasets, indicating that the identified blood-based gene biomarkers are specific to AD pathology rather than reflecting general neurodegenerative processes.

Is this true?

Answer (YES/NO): NO